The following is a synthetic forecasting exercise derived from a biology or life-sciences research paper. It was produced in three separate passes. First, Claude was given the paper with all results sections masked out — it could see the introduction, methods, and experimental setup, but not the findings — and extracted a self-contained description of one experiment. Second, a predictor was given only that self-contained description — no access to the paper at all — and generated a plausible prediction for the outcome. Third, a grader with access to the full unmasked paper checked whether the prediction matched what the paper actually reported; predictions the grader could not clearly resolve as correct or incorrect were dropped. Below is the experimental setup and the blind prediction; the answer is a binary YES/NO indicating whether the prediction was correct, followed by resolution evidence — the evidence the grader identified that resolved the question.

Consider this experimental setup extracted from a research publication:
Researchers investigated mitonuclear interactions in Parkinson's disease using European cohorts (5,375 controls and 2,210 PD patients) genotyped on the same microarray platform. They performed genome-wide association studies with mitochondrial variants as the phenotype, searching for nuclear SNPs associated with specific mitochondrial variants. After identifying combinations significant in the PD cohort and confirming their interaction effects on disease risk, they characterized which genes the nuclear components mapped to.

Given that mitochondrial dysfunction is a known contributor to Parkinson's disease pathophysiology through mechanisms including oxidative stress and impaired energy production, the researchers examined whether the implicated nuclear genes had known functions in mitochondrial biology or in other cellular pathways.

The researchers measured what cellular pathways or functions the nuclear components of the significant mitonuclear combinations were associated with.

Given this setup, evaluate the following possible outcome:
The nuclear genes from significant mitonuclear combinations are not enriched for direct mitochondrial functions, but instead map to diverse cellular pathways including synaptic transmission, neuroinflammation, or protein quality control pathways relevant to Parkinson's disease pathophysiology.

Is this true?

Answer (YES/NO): NO